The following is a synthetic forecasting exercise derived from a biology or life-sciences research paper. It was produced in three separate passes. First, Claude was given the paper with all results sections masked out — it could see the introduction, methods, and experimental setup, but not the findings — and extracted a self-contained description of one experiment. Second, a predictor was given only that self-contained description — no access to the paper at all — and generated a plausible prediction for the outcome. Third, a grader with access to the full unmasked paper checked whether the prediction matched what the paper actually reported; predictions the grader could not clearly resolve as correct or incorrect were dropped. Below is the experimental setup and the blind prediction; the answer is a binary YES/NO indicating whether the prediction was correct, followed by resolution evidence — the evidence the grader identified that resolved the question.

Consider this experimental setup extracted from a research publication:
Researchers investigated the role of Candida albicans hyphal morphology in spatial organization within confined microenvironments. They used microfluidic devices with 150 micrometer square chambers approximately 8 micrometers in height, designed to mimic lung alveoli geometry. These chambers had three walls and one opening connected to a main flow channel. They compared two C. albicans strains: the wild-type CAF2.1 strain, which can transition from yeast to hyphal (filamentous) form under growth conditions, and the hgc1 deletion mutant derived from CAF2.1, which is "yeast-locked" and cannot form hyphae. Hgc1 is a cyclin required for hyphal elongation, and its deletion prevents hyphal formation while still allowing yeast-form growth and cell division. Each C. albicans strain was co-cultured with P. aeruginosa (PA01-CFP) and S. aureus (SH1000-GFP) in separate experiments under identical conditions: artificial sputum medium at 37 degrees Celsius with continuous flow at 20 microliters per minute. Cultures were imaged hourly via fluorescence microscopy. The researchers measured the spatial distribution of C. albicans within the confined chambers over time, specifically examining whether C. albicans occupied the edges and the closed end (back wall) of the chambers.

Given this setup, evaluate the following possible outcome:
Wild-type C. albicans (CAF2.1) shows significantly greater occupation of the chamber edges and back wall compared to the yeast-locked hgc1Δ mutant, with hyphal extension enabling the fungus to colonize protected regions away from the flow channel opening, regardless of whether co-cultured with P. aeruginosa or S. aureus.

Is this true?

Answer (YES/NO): YES